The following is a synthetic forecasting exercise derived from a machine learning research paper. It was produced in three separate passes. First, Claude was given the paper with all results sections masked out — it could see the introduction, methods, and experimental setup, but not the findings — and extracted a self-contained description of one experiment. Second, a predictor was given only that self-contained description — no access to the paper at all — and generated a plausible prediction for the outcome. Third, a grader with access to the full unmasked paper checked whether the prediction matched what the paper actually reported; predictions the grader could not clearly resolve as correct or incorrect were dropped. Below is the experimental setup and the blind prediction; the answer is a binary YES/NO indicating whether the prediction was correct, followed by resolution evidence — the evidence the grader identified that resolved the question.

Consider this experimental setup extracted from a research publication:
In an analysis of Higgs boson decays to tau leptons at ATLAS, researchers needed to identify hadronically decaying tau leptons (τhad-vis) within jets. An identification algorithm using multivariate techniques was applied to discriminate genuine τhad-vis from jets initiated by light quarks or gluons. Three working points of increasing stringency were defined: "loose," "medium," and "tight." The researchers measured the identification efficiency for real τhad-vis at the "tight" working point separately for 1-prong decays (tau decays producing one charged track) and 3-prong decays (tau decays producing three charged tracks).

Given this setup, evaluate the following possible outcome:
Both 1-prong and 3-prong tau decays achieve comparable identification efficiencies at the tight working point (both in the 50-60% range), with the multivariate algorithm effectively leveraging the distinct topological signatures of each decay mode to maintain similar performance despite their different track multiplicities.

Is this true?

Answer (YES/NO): NO